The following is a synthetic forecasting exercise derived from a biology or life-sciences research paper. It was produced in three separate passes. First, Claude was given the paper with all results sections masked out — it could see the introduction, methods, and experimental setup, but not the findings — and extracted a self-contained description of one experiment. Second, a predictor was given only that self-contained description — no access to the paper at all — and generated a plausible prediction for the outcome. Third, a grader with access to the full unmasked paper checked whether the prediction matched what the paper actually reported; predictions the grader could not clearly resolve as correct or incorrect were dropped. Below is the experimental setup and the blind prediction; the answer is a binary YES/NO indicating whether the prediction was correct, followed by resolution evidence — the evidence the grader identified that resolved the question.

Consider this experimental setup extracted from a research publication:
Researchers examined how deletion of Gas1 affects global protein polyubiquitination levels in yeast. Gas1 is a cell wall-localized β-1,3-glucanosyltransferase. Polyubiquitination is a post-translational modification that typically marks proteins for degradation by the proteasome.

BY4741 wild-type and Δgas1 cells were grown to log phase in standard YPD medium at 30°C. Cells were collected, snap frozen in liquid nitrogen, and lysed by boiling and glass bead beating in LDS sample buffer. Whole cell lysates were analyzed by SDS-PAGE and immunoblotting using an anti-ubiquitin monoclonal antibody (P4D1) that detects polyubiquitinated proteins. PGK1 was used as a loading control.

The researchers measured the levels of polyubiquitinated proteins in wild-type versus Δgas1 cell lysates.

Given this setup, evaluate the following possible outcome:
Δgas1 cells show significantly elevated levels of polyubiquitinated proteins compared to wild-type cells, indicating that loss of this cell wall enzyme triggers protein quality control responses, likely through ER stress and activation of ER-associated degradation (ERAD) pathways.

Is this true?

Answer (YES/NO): YES